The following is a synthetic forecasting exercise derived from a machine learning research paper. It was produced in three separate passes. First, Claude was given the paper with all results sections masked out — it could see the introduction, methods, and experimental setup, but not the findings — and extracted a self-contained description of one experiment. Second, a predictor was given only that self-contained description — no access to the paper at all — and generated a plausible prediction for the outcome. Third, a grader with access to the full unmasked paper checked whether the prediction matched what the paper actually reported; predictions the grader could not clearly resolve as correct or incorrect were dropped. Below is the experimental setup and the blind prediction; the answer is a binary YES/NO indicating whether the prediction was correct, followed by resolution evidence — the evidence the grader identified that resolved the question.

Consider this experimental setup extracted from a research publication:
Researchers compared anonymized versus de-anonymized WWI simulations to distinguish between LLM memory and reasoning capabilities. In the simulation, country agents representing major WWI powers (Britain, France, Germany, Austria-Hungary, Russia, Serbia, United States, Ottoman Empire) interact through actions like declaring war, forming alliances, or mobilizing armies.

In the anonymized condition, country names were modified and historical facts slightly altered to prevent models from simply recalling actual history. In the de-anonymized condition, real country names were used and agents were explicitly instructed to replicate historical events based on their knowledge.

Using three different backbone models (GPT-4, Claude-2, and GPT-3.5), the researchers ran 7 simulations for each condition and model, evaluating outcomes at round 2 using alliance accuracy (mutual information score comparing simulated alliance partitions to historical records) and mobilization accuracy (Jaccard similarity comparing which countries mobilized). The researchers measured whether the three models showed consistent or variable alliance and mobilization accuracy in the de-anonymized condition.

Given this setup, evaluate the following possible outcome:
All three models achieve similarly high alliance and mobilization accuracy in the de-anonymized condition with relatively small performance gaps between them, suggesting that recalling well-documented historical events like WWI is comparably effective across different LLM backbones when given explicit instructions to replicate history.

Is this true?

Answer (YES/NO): YES